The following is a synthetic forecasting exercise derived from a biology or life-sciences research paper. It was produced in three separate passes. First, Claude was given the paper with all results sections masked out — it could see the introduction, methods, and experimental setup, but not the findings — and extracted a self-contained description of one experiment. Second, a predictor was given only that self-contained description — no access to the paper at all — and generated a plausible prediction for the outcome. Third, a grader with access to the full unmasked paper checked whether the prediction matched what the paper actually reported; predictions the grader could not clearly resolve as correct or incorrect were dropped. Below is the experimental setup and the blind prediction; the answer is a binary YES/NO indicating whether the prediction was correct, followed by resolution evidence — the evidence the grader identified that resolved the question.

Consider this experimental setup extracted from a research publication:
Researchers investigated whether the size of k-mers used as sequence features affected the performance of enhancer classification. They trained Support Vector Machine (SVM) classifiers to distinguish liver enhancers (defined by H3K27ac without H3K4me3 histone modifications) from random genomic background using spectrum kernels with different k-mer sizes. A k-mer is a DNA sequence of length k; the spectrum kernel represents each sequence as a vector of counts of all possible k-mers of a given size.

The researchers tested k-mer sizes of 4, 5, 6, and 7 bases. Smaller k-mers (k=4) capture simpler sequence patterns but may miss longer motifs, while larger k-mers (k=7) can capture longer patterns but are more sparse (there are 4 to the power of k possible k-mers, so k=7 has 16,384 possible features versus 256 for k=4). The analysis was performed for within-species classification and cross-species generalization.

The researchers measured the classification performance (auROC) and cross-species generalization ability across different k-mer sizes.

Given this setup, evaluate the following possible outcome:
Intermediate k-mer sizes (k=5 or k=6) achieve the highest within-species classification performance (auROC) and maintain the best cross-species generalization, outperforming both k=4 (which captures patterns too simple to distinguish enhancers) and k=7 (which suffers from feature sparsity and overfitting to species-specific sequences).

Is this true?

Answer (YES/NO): NO